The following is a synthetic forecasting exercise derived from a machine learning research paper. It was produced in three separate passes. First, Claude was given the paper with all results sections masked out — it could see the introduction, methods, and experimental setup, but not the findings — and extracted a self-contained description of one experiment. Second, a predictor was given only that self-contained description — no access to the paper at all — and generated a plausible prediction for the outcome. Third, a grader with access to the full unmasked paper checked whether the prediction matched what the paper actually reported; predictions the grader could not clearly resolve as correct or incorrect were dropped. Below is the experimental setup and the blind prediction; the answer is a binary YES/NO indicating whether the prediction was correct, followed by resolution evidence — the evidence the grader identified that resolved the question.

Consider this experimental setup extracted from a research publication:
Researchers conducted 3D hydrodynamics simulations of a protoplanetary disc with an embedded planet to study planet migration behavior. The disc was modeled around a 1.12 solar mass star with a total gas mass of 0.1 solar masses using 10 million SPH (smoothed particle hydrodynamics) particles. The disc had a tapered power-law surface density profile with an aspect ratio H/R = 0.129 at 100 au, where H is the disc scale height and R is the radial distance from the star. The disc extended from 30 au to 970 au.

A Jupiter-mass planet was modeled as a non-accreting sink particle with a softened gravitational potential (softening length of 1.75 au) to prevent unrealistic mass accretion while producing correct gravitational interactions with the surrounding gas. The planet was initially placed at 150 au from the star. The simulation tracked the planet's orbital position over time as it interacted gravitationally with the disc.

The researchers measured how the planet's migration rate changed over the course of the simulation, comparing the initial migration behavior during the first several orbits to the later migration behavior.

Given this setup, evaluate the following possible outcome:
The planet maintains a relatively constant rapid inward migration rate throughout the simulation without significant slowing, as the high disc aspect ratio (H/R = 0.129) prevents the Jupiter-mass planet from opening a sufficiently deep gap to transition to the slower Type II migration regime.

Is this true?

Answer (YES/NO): NO